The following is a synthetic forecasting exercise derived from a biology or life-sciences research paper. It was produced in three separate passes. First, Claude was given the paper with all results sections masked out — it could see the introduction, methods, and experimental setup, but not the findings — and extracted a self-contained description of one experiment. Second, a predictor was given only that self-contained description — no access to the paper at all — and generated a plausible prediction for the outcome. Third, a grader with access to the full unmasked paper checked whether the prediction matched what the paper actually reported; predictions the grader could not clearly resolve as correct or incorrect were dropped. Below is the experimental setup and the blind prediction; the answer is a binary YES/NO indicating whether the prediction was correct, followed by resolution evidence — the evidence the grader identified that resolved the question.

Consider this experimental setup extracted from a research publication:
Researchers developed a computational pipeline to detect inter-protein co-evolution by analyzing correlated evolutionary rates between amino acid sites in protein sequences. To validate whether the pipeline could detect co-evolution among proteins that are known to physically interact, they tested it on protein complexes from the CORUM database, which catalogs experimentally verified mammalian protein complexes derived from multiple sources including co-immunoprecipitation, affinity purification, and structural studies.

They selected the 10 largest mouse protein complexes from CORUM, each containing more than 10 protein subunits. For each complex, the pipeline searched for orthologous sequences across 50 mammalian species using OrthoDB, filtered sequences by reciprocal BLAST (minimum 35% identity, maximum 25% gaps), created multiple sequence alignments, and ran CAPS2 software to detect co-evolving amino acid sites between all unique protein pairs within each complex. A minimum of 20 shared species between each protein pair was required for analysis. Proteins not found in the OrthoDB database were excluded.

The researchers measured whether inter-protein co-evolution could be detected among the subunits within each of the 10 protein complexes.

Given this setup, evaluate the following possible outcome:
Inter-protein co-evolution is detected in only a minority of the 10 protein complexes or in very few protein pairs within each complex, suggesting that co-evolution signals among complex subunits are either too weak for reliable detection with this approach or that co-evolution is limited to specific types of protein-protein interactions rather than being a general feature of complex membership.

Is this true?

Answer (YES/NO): NO